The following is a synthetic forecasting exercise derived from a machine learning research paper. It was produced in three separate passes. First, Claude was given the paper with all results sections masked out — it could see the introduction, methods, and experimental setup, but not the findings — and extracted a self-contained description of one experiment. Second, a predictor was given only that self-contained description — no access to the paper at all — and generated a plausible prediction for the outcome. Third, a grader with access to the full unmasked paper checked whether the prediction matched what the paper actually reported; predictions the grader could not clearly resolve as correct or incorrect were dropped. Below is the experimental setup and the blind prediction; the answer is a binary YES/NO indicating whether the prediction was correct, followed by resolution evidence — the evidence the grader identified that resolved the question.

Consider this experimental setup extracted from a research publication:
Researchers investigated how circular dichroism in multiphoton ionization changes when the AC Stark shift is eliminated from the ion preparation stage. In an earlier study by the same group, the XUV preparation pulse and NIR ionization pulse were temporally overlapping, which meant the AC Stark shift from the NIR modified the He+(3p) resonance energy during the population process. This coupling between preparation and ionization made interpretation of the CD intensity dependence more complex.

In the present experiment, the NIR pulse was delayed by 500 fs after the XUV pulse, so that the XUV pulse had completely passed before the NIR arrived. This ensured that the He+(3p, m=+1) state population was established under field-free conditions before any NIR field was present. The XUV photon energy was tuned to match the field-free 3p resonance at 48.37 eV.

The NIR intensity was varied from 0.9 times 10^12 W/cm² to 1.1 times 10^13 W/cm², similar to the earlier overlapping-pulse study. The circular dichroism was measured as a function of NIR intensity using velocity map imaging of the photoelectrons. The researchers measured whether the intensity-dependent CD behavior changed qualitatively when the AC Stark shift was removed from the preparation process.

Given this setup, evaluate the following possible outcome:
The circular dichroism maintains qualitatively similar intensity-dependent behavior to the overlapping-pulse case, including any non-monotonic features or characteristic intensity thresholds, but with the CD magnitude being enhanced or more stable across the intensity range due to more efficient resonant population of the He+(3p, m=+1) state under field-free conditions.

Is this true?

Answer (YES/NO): NO